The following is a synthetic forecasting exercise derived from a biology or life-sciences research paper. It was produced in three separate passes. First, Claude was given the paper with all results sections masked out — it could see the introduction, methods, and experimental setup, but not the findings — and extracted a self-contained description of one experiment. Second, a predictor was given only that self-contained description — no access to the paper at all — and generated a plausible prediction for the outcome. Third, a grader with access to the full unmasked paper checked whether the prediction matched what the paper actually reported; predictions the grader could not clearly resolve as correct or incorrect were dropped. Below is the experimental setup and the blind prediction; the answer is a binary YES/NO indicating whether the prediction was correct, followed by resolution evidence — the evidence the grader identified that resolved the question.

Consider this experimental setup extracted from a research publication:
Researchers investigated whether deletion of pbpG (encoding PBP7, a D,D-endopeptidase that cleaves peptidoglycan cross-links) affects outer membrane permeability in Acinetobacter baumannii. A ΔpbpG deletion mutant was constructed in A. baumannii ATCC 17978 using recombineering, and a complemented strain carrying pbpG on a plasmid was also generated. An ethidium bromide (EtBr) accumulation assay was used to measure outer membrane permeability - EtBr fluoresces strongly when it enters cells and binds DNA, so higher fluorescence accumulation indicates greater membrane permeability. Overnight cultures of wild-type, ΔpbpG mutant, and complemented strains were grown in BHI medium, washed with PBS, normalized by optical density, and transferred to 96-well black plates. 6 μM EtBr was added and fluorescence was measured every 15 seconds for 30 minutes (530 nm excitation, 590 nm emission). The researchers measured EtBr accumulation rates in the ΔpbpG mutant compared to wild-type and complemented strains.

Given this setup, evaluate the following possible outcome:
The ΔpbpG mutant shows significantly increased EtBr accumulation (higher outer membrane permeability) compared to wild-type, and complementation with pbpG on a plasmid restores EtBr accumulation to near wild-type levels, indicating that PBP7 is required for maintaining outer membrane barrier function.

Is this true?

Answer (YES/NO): YES